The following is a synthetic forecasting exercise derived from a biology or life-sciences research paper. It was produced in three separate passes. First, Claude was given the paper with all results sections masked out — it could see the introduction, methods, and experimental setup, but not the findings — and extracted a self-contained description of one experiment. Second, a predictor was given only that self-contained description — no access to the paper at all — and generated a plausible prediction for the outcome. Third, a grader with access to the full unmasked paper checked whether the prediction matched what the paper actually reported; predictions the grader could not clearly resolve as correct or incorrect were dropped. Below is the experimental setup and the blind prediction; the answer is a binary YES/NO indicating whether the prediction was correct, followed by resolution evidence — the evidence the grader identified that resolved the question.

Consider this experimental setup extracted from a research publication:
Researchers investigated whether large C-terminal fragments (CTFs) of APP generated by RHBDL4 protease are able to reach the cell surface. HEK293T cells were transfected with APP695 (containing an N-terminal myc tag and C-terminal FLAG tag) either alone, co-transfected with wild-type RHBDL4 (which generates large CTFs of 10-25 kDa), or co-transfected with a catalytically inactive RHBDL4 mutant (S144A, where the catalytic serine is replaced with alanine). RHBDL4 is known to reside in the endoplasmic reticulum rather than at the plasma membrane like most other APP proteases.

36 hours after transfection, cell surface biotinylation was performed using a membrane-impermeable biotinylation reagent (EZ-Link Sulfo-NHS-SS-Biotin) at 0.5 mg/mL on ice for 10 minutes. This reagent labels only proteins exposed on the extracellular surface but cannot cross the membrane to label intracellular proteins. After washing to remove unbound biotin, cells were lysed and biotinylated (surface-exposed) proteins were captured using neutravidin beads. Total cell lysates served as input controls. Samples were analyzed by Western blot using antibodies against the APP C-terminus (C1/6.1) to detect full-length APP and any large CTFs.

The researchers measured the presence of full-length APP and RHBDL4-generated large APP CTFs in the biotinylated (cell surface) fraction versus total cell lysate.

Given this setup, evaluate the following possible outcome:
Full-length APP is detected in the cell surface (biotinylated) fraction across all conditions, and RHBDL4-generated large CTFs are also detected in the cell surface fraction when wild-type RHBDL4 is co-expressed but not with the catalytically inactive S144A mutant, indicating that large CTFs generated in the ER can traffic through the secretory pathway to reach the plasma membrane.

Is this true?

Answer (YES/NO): NO